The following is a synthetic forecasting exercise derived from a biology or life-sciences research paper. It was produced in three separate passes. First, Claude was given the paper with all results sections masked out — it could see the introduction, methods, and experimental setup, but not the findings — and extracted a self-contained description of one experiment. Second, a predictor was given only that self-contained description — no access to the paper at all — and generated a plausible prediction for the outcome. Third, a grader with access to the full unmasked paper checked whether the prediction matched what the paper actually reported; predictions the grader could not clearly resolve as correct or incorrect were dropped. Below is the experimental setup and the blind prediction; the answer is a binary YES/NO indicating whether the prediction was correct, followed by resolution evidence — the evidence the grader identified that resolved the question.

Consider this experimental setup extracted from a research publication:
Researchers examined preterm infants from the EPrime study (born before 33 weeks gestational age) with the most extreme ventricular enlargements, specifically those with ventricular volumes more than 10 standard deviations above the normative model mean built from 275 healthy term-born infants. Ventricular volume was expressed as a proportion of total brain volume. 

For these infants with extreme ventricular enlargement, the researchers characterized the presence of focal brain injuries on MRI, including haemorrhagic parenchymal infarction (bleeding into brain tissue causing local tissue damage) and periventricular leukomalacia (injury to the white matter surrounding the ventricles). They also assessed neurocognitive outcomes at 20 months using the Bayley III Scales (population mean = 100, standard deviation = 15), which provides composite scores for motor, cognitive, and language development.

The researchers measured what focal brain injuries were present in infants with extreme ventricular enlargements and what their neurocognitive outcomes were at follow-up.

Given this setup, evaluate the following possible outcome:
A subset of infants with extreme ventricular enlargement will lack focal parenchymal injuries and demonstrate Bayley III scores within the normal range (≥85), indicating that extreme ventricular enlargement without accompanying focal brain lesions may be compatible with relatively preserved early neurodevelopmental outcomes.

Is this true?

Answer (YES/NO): NO